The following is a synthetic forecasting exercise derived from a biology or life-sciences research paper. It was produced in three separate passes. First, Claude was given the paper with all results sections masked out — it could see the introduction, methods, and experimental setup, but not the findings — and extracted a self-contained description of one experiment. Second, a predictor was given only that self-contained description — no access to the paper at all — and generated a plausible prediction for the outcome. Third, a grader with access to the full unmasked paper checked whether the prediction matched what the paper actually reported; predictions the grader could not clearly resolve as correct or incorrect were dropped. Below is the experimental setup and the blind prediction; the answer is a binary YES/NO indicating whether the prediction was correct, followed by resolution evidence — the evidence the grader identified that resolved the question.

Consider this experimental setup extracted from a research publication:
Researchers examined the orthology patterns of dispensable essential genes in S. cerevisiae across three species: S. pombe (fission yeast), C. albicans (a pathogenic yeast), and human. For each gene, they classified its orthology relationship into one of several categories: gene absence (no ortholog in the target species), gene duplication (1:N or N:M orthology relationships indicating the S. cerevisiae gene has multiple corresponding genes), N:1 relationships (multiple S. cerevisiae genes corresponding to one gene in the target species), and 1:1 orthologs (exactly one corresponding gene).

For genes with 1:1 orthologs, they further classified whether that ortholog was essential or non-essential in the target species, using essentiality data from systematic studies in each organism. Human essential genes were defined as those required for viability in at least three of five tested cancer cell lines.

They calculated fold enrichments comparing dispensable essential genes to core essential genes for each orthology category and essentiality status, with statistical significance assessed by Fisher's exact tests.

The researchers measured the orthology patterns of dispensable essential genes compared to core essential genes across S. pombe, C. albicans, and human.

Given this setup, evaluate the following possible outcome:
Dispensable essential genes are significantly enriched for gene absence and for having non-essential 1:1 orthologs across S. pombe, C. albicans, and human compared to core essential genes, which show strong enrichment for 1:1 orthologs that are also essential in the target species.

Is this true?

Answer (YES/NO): YES